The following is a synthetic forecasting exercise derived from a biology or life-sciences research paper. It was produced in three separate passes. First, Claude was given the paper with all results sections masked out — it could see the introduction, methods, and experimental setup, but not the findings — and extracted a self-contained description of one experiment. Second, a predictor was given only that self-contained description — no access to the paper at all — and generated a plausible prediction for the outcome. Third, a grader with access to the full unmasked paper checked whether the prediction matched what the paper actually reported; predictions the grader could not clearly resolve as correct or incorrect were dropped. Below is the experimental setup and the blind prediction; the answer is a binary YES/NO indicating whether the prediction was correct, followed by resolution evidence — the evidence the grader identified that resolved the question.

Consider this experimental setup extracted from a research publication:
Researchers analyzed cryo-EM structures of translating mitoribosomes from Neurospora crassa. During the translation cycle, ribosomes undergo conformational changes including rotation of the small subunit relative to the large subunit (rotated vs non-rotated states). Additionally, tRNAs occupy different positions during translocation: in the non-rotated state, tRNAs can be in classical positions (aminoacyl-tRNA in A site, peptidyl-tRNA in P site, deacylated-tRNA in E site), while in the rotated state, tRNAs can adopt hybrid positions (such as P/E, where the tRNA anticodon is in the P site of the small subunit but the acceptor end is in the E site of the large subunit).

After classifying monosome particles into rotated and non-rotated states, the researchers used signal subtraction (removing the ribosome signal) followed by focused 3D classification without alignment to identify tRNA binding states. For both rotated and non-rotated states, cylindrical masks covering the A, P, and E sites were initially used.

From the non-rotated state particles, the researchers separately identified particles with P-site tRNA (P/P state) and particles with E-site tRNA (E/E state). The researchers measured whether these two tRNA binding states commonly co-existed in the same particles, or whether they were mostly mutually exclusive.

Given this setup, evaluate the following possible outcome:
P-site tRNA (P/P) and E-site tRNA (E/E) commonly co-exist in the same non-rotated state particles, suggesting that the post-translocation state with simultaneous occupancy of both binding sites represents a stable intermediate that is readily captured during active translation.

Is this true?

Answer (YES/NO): NO